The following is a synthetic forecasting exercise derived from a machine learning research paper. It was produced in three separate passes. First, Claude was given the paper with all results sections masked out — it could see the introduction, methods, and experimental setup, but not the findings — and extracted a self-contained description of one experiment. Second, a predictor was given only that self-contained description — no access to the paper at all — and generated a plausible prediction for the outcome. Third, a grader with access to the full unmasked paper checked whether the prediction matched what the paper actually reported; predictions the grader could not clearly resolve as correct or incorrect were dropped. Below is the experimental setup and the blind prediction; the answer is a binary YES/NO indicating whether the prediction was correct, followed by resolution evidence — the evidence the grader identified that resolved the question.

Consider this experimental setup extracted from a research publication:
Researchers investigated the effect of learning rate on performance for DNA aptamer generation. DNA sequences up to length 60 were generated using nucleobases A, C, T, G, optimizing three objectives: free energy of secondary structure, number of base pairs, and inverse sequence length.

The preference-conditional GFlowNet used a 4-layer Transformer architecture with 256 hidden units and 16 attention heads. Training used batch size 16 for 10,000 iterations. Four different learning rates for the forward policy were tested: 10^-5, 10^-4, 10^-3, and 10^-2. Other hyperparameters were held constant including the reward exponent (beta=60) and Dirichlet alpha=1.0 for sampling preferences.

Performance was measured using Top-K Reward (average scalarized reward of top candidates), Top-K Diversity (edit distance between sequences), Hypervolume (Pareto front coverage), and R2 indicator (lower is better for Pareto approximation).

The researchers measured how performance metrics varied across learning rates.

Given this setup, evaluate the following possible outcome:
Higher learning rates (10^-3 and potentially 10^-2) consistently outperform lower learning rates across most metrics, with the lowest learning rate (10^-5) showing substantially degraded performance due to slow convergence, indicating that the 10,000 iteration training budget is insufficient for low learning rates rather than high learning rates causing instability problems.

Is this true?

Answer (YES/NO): NO